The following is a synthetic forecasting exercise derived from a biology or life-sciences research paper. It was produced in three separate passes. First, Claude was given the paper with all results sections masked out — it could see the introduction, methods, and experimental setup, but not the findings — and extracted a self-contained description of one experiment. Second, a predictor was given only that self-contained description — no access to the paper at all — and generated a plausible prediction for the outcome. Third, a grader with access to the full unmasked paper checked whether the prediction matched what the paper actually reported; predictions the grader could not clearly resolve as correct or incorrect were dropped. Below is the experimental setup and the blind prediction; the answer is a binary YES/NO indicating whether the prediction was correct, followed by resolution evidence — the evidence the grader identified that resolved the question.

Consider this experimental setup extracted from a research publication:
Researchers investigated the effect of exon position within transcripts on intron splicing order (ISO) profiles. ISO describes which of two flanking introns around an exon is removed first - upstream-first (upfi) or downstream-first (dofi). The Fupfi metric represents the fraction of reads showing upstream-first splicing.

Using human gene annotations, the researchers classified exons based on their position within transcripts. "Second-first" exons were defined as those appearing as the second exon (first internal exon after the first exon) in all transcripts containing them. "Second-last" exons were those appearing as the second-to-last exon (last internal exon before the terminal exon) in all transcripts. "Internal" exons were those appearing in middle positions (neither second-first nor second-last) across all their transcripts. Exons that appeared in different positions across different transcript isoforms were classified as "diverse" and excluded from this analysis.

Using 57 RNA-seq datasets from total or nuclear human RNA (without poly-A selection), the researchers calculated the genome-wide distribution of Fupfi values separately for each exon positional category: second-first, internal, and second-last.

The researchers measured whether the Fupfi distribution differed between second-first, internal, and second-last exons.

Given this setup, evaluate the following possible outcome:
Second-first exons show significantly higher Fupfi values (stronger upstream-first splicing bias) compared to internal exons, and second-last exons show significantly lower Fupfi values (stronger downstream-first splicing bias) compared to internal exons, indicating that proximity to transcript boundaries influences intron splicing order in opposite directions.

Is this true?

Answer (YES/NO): NO